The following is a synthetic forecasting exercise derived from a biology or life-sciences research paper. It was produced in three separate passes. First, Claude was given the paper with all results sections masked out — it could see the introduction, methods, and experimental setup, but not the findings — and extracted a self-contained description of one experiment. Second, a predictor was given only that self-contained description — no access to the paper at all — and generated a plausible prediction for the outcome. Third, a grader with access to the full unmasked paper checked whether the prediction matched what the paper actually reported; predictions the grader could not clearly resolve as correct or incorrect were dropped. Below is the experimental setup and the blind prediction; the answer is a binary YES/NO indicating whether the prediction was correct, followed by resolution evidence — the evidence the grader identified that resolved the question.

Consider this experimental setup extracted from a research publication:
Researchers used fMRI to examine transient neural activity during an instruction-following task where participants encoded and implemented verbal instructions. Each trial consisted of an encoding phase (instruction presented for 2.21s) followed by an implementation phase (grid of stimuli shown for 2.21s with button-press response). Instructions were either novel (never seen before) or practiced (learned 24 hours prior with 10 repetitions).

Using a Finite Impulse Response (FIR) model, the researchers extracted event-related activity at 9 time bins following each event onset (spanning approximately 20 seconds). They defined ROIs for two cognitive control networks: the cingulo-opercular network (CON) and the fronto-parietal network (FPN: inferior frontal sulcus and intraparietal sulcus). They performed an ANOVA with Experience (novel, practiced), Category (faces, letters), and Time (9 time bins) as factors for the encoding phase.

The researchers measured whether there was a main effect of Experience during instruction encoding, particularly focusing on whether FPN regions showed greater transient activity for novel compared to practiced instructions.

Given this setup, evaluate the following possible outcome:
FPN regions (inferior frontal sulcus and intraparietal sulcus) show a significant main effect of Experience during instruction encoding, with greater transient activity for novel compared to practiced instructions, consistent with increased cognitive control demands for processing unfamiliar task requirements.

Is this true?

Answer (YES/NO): NO